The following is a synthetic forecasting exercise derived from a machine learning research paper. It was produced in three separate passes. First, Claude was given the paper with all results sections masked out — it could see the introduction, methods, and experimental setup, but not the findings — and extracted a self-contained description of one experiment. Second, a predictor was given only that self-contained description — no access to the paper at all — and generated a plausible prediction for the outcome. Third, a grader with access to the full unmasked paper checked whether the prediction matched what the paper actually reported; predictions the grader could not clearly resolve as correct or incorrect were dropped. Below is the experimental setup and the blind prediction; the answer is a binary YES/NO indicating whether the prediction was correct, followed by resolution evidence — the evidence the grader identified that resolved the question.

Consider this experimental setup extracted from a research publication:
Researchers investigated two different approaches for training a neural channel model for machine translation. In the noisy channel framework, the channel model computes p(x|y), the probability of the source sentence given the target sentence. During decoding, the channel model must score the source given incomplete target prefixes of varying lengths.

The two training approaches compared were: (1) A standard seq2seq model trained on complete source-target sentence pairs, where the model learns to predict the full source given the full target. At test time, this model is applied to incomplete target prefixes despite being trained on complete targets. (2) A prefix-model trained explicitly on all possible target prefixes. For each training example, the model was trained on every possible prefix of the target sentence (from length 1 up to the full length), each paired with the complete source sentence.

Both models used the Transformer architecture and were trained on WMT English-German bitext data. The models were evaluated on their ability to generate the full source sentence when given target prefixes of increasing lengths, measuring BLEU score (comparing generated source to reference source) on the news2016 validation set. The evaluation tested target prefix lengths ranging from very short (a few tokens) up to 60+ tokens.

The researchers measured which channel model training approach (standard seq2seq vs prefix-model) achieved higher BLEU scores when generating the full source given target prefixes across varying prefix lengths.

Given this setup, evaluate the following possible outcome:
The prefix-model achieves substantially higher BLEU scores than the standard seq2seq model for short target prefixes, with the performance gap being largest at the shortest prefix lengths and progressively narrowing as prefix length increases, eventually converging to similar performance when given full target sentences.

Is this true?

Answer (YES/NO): NO